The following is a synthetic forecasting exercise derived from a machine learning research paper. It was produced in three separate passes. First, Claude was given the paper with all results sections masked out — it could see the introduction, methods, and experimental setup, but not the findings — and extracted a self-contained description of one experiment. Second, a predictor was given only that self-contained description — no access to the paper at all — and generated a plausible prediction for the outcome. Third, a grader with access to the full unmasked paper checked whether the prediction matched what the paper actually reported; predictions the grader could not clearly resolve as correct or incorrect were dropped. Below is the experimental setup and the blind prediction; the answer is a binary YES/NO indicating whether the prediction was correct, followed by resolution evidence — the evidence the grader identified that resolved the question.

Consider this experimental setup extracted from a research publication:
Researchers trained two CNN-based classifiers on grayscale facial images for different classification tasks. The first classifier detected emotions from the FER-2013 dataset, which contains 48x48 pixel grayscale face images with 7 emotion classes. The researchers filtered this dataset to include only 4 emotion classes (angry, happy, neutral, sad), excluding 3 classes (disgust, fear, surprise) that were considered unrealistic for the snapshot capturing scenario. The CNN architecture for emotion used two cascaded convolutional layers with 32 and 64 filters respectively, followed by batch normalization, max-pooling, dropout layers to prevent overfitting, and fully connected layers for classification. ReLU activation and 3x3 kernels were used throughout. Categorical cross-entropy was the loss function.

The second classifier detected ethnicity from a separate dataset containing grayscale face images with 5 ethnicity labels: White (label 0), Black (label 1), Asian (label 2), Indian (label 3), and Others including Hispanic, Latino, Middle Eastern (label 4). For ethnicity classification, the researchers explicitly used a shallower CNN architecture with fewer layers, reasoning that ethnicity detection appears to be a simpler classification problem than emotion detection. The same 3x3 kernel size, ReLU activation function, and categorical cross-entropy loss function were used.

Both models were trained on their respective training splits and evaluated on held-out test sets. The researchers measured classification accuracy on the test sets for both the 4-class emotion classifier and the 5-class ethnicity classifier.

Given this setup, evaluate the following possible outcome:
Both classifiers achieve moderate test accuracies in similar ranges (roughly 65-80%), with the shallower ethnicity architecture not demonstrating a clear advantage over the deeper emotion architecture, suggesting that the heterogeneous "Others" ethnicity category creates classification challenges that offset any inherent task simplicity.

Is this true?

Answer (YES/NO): NO